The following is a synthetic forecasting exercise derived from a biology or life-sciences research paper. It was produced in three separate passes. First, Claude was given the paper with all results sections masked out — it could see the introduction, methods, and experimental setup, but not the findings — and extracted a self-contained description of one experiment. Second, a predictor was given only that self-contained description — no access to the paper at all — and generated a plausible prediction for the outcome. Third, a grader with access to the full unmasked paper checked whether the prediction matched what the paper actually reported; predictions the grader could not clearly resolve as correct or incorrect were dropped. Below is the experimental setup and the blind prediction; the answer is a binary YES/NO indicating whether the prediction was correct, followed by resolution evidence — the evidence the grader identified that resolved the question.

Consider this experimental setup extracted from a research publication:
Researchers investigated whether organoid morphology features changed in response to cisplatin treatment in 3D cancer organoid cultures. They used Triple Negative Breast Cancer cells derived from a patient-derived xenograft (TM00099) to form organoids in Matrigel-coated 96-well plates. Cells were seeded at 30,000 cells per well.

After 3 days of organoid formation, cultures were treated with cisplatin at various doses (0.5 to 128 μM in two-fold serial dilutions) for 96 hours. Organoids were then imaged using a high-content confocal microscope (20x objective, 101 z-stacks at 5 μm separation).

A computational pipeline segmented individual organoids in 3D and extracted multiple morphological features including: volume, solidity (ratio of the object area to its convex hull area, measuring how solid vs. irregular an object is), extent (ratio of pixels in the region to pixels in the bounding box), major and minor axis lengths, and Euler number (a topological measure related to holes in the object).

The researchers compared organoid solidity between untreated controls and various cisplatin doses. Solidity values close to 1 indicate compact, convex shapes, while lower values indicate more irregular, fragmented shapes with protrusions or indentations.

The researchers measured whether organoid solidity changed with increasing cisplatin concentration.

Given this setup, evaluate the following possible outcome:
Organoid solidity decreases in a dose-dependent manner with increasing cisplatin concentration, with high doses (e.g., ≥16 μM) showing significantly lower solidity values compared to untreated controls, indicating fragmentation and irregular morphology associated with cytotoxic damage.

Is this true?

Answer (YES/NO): YES